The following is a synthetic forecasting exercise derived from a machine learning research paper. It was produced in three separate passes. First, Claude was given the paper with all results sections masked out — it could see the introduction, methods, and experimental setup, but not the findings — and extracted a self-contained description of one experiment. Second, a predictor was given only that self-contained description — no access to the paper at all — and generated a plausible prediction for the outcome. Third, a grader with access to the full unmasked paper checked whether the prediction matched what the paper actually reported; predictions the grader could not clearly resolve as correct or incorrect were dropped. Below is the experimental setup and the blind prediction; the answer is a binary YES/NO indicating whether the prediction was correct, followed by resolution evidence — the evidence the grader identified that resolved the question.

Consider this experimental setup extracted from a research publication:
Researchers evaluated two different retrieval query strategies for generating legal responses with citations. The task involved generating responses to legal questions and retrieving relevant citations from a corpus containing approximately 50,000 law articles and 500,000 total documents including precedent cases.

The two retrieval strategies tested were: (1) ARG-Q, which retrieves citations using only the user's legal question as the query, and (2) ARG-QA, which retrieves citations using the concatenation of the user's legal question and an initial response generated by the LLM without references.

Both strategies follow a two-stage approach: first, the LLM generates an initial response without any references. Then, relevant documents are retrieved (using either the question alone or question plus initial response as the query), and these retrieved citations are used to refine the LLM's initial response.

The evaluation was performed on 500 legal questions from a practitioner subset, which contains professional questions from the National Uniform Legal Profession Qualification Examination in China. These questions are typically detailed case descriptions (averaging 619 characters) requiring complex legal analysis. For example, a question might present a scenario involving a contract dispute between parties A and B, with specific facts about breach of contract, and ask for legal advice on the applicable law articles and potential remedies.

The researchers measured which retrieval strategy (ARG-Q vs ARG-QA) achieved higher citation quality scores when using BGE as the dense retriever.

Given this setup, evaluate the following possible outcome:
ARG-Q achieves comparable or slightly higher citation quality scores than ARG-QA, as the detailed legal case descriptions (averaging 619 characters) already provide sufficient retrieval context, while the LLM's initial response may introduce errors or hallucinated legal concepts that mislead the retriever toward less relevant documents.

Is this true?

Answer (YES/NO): YES